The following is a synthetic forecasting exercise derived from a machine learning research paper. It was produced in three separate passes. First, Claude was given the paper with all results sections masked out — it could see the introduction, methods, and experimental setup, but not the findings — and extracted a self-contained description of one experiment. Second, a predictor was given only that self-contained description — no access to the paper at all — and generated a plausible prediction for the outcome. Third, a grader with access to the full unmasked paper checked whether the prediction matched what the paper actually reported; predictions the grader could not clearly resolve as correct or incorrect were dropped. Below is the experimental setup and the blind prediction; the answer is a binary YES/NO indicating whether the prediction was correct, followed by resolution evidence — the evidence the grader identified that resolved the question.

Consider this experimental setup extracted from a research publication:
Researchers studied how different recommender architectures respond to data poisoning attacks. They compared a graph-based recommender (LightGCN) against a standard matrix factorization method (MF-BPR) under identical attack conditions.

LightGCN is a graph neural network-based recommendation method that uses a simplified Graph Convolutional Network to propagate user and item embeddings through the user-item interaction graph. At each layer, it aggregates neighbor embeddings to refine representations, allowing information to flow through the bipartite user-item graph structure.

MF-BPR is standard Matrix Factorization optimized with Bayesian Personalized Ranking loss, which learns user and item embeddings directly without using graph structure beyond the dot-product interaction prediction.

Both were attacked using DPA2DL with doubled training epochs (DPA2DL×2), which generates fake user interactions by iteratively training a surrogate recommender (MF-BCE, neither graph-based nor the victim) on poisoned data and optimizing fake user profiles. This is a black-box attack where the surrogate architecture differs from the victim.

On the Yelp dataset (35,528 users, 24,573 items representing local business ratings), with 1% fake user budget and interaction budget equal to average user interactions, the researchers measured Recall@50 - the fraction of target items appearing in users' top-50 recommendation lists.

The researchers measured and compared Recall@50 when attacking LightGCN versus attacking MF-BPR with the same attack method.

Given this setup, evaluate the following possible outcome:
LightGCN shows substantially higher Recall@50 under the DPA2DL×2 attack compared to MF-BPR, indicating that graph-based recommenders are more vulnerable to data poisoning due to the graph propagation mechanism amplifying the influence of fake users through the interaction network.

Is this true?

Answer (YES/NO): YES